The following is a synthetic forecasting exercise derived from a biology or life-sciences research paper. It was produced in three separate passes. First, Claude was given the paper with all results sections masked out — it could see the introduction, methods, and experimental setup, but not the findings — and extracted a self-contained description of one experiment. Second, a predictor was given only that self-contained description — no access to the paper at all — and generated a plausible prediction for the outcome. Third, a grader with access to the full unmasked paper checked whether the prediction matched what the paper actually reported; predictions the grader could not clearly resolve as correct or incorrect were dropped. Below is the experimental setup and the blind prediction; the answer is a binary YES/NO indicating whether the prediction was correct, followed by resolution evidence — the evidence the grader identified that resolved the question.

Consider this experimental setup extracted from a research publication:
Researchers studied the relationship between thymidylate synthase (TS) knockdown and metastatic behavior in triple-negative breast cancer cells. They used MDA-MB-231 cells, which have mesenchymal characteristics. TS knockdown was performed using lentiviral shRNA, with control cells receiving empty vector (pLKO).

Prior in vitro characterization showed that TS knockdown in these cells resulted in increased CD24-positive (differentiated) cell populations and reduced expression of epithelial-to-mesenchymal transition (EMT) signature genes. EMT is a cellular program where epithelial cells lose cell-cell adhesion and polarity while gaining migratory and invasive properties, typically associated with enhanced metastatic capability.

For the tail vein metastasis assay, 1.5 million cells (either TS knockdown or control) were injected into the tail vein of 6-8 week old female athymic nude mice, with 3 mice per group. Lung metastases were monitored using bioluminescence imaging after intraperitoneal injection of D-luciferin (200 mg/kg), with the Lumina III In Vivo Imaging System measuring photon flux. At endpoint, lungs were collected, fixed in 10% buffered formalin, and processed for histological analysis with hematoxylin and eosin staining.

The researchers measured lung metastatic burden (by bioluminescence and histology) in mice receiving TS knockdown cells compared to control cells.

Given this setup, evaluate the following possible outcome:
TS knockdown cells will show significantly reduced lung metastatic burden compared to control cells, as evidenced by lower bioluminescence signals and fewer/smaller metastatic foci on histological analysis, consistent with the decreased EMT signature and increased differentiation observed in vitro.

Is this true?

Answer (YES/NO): NO